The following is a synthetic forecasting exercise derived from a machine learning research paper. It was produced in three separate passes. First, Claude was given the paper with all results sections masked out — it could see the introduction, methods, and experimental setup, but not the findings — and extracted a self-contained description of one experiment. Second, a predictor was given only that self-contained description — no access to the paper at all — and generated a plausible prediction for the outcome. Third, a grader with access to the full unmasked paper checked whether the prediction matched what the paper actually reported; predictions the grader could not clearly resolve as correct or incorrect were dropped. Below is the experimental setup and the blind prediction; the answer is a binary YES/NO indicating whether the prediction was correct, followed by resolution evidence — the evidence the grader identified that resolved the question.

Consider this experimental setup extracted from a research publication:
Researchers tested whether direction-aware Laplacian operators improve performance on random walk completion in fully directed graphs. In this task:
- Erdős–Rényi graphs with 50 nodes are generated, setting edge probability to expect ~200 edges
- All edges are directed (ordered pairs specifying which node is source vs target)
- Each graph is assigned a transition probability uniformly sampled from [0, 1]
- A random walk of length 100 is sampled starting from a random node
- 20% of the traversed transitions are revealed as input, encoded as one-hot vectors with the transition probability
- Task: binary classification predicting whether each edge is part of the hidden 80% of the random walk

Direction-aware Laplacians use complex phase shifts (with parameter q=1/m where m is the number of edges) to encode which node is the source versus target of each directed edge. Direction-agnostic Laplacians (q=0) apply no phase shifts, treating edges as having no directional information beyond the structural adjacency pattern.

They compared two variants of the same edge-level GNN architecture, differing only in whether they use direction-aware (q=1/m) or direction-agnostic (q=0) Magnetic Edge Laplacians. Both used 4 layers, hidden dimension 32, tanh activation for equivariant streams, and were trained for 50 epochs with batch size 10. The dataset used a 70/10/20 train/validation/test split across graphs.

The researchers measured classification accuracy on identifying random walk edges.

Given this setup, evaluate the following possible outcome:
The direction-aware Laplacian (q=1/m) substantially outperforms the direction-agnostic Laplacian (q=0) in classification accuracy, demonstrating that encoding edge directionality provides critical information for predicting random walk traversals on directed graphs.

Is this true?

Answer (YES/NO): YES